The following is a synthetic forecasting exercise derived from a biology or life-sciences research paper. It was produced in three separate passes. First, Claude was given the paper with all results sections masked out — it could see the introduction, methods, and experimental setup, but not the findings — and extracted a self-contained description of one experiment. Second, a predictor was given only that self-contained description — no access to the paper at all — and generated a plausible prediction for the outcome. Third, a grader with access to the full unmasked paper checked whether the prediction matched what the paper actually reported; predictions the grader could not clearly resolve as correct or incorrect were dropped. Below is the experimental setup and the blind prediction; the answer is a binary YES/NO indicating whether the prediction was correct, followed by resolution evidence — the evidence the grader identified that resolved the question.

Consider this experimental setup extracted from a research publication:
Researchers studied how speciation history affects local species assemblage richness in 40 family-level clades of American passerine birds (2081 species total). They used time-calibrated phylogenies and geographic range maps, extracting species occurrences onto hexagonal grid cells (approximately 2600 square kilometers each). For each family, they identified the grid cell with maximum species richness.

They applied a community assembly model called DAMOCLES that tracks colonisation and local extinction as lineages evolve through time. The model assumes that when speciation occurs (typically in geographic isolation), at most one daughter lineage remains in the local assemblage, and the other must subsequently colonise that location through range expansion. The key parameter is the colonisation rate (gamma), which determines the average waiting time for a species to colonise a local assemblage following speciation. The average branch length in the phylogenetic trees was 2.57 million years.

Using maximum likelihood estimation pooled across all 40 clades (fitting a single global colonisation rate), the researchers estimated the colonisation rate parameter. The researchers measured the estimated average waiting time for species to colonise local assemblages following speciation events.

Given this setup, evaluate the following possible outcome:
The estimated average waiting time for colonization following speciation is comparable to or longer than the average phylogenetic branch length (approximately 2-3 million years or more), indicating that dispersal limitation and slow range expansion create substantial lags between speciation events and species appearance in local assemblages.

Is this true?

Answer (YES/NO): YES